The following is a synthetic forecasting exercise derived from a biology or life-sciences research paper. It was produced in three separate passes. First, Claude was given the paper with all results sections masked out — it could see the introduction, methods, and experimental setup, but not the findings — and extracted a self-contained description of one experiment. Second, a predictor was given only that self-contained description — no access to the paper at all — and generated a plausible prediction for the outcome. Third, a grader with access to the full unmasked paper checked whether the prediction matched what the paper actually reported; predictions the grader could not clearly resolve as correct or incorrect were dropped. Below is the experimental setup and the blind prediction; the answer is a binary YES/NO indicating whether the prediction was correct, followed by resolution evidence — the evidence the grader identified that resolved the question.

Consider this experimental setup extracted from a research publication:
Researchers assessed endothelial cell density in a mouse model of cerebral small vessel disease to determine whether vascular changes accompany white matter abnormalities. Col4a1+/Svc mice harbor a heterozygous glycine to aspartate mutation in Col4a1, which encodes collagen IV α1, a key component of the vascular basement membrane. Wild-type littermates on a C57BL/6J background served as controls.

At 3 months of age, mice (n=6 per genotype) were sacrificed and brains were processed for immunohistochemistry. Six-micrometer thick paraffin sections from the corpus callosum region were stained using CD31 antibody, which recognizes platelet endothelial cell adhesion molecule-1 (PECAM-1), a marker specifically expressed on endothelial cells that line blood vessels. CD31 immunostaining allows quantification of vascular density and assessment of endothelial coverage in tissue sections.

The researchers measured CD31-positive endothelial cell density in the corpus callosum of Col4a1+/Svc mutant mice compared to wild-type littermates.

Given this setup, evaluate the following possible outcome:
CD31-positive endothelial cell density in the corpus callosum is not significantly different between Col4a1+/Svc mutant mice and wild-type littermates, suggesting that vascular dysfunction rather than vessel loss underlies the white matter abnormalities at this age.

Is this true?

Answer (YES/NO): NO